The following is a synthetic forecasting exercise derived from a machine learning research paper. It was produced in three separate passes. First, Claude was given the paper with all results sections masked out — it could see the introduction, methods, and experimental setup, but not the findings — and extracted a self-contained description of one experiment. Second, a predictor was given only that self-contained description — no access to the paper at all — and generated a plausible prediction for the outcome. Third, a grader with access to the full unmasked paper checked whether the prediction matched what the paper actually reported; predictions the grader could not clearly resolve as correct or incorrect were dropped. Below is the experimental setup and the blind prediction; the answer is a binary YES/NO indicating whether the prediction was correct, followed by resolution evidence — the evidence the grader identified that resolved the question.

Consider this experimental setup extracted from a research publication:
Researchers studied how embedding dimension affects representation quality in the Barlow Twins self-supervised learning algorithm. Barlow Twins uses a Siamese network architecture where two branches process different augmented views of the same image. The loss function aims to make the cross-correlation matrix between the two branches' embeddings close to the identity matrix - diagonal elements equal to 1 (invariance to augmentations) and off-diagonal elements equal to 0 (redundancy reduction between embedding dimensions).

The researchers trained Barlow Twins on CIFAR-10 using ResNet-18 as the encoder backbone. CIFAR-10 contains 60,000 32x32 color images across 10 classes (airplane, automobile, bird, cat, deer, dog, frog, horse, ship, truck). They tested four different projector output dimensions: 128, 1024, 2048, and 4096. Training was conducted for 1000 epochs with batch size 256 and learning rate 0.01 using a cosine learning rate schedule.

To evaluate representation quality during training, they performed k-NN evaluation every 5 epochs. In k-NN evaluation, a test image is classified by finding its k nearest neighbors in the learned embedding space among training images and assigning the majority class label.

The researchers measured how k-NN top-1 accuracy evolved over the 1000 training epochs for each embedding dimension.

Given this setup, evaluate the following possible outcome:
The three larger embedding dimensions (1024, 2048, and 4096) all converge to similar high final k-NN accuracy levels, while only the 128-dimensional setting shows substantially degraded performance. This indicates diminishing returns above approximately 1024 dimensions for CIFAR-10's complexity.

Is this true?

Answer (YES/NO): NO